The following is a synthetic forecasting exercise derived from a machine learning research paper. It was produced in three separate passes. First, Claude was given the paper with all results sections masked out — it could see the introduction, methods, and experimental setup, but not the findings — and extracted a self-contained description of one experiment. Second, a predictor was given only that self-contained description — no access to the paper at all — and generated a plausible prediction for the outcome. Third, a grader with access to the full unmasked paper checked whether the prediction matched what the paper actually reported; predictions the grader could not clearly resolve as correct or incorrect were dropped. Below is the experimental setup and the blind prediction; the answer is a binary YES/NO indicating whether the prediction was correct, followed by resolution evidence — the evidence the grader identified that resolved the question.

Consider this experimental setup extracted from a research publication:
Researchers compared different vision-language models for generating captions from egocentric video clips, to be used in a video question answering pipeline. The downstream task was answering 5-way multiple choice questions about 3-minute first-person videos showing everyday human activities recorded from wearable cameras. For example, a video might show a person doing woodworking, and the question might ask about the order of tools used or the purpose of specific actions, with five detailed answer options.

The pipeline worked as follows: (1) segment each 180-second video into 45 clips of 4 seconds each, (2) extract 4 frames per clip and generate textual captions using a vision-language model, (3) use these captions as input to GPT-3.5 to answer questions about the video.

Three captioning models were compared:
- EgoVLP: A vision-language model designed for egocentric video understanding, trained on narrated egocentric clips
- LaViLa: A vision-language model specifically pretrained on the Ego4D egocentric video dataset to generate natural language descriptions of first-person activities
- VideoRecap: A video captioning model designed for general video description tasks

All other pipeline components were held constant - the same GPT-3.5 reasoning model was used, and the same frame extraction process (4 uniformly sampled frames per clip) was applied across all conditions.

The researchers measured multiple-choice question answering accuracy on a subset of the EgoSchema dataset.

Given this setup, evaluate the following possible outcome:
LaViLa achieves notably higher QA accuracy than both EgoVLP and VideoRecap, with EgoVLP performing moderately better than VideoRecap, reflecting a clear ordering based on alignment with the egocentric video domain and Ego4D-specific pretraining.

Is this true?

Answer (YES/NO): NO